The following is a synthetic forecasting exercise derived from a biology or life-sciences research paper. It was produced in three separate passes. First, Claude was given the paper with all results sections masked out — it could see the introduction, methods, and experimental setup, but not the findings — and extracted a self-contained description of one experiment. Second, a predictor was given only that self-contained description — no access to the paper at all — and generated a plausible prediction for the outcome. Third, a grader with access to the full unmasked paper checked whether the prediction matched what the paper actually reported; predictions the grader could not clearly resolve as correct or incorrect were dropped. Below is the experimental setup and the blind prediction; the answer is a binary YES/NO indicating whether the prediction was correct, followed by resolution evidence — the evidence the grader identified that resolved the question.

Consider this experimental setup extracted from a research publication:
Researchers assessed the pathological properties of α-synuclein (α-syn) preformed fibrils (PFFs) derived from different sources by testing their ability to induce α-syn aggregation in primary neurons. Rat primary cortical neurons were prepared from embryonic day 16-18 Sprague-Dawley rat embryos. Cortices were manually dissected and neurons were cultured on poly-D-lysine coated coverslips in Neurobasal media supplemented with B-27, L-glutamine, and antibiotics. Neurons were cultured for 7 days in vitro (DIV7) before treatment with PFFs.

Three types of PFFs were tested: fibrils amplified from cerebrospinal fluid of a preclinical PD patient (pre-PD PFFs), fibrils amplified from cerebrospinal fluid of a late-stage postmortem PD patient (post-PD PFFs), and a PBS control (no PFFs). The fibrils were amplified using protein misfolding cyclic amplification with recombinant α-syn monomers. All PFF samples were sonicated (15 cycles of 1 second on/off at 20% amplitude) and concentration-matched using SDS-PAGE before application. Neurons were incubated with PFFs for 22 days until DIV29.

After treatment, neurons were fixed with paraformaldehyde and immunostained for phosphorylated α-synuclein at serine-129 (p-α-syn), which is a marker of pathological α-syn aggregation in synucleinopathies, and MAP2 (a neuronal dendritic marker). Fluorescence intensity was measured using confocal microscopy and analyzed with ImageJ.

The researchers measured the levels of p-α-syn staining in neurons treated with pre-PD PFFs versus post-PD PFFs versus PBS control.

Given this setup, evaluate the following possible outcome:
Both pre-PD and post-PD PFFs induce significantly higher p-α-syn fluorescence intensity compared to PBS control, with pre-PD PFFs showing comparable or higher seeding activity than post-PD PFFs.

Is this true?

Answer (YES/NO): NO